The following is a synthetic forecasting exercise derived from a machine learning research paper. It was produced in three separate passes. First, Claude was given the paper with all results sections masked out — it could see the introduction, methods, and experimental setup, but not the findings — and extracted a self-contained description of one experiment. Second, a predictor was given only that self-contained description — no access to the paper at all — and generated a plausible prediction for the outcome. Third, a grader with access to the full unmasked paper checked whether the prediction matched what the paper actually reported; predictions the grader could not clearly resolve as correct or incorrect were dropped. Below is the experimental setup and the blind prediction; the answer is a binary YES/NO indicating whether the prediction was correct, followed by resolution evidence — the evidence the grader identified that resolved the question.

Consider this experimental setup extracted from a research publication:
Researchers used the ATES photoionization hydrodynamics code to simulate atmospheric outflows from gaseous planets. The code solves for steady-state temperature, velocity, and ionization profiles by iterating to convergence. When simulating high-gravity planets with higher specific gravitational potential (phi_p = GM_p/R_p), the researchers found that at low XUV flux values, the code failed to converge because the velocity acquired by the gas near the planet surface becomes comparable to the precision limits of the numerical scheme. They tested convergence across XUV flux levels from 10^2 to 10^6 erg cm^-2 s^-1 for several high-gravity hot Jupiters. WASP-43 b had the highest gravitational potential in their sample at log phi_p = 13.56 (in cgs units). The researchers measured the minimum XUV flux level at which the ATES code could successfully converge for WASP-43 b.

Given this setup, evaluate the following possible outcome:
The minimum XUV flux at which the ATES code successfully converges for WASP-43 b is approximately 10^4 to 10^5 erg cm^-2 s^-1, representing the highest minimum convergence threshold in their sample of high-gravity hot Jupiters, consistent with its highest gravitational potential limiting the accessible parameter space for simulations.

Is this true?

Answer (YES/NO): YES